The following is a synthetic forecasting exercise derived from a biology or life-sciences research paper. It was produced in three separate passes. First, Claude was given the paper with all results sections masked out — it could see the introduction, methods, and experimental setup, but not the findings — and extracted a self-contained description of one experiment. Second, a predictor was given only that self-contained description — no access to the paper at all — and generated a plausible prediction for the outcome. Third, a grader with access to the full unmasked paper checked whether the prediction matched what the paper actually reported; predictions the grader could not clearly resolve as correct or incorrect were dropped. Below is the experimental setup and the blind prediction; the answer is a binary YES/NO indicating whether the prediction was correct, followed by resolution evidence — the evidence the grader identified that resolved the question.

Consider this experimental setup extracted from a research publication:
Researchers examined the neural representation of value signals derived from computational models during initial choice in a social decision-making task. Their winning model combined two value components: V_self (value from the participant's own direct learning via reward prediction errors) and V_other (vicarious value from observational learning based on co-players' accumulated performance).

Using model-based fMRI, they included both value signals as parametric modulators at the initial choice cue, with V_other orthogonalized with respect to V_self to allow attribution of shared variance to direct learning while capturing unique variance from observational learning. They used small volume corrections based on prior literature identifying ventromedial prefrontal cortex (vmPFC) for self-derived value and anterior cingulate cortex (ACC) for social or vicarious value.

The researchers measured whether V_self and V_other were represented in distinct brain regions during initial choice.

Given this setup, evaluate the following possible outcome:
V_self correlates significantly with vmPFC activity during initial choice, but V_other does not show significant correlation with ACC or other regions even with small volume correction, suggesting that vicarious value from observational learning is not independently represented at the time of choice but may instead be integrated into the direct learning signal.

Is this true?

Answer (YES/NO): NO